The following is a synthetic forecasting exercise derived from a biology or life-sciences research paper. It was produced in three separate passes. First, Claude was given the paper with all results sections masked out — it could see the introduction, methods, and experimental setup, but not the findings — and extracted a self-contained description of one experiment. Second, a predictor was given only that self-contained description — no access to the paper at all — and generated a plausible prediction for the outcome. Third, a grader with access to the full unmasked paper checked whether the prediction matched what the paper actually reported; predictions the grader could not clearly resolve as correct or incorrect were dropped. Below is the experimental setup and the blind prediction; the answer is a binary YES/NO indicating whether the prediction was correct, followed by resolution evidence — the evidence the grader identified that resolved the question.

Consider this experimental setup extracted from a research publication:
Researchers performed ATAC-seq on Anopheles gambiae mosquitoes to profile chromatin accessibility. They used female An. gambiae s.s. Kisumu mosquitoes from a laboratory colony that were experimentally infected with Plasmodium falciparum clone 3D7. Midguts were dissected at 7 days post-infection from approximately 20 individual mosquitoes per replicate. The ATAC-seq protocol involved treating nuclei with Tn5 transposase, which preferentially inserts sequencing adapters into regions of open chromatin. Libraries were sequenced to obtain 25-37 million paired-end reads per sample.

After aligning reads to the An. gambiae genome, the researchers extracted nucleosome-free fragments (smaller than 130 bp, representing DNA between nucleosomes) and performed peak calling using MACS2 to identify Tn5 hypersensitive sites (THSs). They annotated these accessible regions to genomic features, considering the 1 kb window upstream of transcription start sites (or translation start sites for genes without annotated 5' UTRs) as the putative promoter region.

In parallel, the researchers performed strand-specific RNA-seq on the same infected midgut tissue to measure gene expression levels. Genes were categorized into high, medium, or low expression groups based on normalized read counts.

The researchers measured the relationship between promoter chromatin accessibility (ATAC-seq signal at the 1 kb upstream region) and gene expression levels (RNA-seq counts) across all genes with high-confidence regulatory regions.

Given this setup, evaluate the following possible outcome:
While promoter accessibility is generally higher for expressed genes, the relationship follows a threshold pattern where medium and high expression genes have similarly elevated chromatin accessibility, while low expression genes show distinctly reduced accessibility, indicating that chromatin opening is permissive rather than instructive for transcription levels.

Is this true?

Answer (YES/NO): NO